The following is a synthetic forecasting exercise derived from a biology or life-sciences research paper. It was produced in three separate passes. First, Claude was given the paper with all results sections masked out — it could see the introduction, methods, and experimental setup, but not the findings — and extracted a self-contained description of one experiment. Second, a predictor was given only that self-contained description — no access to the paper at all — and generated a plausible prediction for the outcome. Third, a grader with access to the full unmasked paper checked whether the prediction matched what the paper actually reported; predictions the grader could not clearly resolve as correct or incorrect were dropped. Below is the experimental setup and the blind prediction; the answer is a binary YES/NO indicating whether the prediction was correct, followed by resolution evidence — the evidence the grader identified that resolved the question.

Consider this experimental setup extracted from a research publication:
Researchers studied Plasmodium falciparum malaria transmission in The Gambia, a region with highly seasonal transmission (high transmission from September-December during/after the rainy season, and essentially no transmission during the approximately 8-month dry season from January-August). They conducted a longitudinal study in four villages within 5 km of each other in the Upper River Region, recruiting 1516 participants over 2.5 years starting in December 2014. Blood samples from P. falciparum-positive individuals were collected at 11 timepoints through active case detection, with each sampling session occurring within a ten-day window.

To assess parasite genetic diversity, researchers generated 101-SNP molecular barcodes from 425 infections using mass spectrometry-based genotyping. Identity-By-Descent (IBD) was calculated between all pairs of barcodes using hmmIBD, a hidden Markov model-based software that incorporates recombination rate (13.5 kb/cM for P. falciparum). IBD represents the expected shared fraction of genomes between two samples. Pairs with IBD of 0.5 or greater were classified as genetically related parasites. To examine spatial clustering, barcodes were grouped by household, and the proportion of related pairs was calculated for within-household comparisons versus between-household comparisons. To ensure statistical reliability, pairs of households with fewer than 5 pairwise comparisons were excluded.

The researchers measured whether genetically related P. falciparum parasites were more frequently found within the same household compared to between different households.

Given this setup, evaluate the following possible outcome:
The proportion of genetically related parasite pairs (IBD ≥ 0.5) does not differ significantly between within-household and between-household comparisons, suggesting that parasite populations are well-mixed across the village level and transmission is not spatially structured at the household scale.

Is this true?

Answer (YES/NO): NO